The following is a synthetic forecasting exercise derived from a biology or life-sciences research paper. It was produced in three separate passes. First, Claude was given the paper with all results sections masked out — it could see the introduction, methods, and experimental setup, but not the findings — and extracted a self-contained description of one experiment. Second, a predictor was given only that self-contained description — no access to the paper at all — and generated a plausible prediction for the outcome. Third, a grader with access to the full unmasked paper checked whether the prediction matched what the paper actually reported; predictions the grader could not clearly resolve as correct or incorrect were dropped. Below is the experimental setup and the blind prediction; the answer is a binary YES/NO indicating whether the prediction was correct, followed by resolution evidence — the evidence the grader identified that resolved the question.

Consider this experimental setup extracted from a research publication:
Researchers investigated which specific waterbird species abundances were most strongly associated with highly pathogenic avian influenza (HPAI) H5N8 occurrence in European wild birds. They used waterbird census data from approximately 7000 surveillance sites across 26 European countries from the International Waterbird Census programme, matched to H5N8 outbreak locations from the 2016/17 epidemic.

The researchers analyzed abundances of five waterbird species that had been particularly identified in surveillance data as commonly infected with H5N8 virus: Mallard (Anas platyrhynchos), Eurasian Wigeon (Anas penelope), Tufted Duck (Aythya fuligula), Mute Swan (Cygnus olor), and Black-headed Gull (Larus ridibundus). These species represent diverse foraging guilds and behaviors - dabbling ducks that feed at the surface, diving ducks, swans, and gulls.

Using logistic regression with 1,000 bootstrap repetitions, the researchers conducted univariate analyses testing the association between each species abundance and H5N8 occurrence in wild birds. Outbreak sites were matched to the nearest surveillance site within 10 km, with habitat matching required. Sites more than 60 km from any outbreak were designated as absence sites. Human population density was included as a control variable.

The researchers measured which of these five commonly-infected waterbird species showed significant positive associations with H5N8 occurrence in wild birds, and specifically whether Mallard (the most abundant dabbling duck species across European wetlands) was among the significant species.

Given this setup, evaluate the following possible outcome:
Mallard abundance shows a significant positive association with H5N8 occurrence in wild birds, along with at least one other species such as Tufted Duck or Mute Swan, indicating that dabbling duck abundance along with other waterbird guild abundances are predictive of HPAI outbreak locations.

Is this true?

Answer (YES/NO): YES